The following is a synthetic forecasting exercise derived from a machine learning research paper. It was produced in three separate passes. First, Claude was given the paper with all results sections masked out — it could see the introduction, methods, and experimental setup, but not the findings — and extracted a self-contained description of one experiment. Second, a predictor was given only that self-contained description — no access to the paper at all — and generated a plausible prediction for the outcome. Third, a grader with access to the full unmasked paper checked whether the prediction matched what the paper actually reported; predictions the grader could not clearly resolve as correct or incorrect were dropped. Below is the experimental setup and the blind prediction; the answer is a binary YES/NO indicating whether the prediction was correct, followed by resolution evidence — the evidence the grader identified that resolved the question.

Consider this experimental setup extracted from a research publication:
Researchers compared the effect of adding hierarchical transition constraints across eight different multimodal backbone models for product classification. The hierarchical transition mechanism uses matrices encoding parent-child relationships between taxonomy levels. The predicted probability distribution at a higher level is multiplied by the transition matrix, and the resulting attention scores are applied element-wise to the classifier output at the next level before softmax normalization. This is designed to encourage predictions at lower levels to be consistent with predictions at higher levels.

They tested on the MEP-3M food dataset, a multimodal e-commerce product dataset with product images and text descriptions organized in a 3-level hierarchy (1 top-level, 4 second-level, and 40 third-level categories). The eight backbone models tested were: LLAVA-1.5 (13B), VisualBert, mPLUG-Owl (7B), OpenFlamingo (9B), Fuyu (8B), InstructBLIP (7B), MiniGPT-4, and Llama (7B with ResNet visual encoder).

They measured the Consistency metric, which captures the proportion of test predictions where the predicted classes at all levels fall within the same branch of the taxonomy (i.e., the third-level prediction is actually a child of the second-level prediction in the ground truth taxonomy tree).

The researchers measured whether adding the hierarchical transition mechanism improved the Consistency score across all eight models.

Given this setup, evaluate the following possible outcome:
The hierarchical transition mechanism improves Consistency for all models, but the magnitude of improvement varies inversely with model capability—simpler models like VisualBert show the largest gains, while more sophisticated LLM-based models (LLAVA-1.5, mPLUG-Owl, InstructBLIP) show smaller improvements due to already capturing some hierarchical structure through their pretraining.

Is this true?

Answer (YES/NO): NO